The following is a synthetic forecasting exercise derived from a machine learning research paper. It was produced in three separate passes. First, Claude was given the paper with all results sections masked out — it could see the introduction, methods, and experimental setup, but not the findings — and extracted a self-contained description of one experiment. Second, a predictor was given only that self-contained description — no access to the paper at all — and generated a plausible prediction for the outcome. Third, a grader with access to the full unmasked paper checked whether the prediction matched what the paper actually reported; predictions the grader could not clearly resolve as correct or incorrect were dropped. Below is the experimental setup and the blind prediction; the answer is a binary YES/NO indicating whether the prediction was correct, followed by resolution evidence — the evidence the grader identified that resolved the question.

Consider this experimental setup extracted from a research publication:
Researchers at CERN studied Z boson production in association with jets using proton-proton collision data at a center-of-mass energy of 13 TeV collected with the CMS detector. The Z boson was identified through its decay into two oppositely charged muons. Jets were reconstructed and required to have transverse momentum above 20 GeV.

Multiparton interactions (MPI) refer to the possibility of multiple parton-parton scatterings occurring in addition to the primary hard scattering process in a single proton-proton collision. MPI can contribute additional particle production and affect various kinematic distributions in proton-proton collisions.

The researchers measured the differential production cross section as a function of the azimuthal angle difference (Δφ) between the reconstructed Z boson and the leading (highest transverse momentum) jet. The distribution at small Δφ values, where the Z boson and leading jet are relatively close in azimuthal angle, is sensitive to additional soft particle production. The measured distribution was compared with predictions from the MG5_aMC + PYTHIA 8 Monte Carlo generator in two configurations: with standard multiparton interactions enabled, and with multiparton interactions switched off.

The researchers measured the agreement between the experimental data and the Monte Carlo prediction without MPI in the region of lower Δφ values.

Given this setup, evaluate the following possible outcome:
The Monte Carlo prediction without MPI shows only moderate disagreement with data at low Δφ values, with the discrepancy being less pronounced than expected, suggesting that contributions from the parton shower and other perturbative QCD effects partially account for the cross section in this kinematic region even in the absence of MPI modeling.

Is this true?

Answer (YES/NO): NO